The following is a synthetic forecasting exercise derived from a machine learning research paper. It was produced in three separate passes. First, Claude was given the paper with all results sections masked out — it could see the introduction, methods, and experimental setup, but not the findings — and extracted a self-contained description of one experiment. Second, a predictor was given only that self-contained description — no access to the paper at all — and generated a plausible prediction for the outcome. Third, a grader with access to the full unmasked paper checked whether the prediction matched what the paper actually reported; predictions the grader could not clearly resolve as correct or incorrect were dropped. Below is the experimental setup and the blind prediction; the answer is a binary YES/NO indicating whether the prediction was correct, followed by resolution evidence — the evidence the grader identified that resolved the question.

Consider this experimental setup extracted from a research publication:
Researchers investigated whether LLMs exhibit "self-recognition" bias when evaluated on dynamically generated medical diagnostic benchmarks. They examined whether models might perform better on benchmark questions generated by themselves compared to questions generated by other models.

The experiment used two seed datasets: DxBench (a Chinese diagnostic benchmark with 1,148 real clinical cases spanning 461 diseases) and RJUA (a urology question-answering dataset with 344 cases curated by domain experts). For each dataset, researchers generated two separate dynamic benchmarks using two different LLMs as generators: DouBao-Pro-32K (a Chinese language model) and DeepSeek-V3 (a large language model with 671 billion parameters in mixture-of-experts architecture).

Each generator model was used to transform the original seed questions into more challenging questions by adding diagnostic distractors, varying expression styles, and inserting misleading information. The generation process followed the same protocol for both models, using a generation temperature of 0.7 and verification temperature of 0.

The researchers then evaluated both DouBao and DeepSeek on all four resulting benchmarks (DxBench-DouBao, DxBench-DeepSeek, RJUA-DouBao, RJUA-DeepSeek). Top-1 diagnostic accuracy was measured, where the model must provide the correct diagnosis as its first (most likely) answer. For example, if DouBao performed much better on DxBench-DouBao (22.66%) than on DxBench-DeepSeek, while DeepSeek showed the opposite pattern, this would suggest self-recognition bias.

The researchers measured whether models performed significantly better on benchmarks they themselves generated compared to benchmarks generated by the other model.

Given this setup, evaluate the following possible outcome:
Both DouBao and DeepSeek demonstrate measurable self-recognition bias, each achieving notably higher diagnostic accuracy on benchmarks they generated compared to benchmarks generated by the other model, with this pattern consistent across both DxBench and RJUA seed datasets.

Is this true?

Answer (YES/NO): NO